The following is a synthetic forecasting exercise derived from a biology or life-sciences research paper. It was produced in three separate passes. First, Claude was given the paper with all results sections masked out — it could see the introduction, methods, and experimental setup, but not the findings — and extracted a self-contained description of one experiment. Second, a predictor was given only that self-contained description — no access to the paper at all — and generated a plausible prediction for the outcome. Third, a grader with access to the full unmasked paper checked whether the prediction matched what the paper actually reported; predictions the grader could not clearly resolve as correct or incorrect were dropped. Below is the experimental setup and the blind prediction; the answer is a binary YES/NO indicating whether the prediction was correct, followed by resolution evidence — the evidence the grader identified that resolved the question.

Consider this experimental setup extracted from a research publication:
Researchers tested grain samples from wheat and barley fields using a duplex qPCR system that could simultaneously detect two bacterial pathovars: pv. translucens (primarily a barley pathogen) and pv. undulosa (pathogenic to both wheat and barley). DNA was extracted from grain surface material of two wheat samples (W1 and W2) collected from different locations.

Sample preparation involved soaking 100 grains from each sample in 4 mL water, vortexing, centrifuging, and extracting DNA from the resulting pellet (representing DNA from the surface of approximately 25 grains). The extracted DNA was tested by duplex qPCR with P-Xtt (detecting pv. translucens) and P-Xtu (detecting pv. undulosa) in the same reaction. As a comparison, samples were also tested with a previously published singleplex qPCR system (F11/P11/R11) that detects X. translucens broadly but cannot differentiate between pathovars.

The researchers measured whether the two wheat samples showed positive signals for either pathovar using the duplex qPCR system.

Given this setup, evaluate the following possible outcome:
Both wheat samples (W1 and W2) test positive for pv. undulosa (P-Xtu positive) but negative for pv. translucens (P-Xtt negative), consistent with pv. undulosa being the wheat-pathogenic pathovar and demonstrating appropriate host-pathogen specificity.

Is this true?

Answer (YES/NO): NO